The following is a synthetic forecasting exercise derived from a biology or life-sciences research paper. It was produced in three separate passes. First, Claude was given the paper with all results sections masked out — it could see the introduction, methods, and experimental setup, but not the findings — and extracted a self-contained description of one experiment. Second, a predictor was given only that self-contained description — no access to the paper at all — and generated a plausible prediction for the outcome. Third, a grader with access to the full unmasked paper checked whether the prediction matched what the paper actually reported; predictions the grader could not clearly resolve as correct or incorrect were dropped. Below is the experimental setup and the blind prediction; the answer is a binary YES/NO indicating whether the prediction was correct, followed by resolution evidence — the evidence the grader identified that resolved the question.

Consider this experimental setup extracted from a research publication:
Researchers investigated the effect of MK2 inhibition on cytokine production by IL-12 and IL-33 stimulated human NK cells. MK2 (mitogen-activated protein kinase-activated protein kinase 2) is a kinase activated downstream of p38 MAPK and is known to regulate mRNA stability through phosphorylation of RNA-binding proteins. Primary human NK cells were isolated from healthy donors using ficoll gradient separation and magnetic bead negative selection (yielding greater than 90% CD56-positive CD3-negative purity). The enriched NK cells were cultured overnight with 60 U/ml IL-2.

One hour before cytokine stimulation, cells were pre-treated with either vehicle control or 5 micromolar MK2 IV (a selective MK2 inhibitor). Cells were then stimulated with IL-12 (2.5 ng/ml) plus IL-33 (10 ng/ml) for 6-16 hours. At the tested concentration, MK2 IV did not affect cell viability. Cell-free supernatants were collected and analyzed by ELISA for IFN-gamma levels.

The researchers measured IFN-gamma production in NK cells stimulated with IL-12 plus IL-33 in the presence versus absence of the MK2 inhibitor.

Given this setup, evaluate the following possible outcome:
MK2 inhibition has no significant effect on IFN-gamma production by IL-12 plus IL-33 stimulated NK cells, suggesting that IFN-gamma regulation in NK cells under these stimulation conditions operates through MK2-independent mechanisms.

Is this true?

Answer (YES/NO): NO